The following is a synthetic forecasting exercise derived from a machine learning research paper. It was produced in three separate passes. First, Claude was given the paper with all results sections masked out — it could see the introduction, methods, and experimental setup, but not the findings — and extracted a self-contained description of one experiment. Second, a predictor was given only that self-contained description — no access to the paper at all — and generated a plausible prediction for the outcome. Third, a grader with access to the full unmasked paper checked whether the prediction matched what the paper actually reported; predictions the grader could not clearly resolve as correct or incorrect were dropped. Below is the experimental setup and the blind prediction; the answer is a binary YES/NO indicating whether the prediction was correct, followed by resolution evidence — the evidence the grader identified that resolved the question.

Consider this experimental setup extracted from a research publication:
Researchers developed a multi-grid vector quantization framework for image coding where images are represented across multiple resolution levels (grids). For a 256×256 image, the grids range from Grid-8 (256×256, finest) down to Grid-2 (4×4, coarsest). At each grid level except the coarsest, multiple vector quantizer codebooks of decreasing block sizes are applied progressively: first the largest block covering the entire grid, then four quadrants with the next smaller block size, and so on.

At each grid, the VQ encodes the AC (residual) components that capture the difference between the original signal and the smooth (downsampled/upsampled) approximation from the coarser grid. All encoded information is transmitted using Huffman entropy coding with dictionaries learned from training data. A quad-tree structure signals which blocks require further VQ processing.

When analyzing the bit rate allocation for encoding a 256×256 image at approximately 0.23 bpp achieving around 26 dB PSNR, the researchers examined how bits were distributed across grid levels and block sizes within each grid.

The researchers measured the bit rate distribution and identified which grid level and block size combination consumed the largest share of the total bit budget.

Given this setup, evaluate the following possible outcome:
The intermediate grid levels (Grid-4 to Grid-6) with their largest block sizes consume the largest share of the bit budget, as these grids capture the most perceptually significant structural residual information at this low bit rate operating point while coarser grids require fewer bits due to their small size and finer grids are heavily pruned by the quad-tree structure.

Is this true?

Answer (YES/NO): NO